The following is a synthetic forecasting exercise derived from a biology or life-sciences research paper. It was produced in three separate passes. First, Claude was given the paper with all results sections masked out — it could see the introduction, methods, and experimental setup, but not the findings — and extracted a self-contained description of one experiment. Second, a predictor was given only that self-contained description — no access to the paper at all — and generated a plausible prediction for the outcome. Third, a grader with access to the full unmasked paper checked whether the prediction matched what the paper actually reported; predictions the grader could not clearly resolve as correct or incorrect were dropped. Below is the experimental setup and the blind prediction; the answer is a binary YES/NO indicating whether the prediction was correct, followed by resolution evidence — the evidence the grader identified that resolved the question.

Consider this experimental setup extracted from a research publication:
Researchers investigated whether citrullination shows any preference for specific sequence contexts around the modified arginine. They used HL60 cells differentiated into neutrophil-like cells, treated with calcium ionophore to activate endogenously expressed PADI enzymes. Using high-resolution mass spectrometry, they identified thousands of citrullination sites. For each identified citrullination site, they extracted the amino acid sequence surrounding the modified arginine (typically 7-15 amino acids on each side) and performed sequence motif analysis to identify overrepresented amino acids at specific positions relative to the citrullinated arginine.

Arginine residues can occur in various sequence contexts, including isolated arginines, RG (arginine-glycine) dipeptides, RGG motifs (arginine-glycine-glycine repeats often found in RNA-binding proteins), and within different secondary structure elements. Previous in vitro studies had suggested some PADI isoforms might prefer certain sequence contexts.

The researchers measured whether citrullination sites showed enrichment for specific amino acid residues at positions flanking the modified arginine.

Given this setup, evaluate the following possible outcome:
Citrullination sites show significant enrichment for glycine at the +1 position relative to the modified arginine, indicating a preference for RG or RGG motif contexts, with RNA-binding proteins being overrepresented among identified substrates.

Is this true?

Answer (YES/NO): NO